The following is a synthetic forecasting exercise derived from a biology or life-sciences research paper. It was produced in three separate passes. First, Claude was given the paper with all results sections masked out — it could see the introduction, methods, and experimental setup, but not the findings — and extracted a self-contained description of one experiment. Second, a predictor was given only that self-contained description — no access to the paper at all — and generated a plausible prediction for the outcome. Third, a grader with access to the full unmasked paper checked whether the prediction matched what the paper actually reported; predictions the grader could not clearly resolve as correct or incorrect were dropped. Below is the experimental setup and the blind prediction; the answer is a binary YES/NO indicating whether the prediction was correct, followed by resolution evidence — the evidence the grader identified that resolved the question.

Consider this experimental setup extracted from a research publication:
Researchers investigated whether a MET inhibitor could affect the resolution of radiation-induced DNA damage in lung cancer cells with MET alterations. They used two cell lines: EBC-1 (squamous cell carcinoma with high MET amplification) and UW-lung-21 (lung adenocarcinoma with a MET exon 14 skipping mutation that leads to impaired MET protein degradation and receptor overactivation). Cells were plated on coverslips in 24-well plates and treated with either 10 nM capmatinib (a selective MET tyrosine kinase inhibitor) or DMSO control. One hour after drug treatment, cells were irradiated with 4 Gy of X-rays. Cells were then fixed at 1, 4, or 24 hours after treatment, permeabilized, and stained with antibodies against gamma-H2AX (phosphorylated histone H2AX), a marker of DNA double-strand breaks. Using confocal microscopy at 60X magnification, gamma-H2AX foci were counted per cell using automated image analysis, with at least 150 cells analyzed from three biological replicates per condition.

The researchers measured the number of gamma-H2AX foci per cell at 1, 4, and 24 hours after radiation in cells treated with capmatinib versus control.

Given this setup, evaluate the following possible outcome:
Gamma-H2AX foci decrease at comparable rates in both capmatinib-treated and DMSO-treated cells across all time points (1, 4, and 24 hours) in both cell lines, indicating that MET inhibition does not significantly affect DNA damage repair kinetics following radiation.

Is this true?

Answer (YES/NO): NO